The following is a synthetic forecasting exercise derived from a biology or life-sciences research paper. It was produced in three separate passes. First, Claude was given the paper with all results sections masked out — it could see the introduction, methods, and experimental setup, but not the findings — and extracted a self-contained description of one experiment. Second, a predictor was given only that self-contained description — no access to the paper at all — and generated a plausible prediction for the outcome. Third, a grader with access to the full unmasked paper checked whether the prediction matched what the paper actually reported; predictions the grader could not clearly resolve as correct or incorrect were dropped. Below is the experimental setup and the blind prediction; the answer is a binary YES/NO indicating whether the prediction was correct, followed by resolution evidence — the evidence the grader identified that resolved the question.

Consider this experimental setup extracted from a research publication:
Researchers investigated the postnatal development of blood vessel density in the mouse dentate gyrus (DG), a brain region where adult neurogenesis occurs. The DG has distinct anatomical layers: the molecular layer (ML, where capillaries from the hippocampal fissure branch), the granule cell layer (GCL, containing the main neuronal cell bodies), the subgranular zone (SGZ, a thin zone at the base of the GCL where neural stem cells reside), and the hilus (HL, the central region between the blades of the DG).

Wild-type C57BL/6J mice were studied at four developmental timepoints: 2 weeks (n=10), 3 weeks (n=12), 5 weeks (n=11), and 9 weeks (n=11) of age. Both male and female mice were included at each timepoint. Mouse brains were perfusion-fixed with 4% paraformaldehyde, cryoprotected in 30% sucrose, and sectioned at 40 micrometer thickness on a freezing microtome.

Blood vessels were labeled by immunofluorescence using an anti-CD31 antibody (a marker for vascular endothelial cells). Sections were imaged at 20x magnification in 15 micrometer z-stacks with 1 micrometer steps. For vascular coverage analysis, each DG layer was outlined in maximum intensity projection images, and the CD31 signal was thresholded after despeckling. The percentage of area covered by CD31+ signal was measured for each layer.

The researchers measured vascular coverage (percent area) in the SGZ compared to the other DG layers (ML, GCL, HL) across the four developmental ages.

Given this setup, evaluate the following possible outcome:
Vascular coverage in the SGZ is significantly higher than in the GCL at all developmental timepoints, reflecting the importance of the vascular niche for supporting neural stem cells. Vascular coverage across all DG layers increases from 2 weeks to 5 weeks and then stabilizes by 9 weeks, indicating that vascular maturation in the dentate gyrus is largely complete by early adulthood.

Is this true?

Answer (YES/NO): NO